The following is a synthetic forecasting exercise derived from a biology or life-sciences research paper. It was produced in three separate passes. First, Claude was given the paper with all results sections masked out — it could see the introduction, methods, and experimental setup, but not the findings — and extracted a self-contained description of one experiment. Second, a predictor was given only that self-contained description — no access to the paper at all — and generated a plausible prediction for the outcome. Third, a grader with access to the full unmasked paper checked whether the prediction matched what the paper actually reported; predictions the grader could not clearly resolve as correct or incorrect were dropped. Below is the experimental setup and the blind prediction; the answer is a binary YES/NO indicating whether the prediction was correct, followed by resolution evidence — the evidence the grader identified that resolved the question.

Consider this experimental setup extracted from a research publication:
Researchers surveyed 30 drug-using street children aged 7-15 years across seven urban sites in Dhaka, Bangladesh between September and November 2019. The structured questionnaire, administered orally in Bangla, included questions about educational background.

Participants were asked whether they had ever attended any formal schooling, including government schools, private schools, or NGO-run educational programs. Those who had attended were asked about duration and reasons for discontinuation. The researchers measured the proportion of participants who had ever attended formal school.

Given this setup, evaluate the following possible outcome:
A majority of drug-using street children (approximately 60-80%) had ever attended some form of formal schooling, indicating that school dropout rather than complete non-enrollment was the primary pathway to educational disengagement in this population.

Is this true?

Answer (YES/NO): NO